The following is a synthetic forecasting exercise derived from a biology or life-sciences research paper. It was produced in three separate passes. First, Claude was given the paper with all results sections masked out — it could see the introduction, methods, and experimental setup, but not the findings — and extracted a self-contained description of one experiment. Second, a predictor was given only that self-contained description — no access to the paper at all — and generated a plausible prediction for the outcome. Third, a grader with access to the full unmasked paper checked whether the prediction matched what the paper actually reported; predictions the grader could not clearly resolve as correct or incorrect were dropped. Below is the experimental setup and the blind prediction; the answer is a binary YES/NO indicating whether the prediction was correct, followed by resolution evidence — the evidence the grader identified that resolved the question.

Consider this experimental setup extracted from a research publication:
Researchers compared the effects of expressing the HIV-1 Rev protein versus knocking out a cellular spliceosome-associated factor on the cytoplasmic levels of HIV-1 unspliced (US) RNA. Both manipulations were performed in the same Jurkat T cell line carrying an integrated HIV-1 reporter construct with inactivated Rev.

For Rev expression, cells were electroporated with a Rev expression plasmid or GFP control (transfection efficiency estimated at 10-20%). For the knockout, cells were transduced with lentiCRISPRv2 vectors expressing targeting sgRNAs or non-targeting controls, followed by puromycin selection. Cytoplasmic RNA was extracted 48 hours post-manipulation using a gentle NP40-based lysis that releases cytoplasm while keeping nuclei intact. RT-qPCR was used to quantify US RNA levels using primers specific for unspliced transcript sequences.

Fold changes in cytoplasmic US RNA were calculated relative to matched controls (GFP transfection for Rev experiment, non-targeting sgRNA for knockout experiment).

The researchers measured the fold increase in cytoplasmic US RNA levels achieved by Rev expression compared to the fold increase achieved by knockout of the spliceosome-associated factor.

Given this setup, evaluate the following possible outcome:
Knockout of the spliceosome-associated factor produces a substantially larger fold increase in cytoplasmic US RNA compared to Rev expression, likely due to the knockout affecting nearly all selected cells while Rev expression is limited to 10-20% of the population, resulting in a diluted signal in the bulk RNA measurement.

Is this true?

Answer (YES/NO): NO